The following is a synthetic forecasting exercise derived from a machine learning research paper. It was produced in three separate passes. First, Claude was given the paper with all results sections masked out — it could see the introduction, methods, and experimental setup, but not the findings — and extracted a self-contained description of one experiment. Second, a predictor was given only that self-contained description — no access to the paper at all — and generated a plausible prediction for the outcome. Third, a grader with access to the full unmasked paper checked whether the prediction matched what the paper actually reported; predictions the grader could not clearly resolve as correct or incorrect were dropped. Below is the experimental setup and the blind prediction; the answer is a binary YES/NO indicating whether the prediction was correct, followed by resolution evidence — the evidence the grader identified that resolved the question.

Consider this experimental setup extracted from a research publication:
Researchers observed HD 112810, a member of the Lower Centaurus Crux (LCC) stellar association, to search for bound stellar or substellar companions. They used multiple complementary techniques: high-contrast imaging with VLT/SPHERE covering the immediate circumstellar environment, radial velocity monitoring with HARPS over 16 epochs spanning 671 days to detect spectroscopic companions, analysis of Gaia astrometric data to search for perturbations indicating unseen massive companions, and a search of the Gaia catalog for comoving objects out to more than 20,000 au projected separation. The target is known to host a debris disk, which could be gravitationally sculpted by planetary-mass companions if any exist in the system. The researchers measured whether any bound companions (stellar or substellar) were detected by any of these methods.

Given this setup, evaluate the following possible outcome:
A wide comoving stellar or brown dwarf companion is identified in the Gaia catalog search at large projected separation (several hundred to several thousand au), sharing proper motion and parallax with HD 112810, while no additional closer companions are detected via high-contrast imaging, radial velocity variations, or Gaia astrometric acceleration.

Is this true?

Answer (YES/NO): NO